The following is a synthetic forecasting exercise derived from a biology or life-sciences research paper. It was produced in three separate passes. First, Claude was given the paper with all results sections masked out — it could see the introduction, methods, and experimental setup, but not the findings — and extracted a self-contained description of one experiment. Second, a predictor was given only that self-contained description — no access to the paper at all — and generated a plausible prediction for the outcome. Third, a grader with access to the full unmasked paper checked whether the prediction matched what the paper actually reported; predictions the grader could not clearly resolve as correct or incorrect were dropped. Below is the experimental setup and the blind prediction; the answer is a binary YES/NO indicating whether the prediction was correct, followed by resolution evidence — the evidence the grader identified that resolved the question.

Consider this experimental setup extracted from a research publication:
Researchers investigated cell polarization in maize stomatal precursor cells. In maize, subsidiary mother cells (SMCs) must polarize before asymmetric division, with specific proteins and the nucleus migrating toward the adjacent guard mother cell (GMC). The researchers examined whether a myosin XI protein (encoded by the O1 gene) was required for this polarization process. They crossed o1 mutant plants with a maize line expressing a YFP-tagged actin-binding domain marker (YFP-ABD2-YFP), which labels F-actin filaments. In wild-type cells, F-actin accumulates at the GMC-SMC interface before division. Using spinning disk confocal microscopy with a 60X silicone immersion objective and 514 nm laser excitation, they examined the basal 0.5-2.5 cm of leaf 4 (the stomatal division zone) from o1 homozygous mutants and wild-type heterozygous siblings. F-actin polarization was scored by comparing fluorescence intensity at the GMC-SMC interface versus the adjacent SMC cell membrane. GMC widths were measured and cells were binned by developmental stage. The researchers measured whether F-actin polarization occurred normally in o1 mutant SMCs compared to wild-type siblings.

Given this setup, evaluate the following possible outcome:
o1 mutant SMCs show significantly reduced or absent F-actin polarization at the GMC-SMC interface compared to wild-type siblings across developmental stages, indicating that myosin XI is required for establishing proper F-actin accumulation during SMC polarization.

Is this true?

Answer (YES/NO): NO